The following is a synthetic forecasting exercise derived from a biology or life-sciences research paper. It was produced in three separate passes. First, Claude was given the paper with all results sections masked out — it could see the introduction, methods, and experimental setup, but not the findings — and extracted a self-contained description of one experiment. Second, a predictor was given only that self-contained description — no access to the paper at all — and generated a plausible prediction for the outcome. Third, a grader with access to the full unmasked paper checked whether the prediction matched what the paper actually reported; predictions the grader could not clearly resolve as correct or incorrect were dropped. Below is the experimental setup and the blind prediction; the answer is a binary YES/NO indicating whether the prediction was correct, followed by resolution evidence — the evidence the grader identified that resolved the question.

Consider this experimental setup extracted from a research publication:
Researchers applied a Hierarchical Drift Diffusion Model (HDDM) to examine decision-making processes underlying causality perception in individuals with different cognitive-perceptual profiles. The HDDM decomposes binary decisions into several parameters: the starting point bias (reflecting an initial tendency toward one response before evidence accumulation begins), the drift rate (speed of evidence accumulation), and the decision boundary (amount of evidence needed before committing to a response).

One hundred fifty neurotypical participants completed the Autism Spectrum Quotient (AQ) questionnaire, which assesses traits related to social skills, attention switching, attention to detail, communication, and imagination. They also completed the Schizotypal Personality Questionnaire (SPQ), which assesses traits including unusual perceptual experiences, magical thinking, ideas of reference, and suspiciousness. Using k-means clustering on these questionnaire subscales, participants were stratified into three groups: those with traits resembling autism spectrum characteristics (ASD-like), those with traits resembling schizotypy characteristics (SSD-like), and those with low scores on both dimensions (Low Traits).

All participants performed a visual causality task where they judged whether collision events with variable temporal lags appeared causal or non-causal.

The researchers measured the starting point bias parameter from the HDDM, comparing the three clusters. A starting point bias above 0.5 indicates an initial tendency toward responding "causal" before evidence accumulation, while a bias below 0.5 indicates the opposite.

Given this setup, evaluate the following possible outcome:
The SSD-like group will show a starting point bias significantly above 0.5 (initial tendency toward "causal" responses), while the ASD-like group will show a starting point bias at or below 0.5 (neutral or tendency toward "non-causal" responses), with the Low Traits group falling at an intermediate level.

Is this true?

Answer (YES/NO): NO